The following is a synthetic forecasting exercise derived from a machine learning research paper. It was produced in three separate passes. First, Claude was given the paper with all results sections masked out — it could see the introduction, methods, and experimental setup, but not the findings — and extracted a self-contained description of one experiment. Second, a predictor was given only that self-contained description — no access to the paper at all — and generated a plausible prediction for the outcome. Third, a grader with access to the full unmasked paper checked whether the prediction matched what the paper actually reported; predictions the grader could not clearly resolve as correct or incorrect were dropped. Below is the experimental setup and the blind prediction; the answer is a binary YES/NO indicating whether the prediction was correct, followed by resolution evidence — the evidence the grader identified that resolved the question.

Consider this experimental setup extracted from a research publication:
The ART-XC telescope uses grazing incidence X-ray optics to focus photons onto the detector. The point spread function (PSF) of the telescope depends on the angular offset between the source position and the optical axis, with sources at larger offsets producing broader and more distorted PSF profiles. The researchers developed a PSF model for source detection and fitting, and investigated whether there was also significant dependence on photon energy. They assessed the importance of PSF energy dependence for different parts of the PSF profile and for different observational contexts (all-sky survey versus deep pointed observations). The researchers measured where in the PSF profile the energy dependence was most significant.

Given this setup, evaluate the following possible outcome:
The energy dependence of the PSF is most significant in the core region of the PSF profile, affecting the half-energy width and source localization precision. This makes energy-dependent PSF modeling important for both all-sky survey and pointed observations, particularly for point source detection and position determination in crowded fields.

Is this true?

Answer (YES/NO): NO